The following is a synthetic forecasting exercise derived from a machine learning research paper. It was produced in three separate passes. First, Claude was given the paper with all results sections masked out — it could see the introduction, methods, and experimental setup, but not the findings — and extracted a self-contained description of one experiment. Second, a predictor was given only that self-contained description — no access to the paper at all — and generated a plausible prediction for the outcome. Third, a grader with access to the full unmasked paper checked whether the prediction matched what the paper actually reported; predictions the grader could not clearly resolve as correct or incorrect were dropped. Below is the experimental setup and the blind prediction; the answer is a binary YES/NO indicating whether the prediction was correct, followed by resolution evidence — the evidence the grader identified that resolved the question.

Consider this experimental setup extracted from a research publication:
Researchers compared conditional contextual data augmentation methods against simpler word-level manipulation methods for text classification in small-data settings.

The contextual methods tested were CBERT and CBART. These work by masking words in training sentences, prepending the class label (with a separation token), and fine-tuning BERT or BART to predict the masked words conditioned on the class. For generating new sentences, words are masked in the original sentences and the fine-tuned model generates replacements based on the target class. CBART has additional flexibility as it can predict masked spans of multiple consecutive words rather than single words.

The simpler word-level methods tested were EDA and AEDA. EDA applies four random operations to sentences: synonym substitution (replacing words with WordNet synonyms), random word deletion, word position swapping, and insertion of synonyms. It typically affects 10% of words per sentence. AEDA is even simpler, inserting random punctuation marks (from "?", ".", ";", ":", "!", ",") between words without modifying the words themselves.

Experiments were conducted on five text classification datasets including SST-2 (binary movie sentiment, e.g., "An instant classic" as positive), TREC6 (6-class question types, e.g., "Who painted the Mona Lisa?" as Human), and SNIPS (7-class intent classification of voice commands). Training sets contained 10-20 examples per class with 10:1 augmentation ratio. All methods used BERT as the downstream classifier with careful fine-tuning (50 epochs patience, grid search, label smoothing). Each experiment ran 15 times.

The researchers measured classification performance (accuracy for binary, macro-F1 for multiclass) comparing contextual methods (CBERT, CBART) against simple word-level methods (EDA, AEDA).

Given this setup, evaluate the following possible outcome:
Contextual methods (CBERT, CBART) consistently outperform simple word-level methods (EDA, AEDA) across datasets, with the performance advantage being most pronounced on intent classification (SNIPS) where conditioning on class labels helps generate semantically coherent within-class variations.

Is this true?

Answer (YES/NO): NO